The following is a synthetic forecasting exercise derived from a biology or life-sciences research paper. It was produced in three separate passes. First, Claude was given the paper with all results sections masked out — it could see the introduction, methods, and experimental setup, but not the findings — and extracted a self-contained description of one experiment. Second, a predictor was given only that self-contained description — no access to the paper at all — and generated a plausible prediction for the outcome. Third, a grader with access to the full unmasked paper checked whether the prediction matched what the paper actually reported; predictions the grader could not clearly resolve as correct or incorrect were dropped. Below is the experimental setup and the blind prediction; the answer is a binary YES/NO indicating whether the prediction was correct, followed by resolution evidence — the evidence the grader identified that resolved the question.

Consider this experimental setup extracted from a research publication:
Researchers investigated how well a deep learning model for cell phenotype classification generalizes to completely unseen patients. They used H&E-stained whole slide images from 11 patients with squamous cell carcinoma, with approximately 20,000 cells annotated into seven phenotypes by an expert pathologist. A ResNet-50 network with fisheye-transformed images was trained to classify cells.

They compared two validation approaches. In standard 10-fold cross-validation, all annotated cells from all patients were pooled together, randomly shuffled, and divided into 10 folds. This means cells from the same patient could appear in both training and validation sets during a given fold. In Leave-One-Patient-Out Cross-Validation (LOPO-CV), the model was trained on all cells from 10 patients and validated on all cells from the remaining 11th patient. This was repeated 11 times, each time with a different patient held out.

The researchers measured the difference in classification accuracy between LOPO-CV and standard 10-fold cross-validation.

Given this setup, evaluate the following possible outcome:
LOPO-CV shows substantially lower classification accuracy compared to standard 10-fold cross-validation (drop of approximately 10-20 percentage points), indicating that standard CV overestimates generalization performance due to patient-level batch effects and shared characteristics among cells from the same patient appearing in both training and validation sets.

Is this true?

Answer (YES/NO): YES